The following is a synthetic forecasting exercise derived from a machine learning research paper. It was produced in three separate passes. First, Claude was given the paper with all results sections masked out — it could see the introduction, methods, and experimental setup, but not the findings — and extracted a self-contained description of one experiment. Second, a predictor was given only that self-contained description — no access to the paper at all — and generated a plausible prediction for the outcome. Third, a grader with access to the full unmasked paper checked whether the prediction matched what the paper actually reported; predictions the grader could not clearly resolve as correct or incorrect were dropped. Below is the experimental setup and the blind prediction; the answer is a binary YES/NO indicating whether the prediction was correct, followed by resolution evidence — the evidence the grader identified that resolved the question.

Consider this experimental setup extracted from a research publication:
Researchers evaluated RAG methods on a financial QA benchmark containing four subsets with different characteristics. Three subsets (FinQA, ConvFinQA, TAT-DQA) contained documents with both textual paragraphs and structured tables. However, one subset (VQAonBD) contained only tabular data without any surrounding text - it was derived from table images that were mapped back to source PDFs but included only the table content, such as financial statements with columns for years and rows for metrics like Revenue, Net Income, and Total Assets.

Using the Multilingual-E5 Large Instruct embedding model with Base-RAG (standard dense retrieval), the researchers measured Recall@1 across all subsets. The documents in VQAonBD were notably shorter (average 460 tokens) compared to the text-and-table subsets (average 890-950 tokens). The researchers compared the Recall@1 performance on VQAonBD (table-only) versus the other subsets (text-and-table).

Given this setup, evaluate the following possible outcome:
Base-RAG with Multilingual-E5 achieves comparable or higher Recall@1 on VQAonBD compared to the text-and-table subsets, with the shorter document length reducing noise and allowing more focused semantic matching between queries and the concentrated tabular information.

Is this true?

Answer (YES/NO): YES